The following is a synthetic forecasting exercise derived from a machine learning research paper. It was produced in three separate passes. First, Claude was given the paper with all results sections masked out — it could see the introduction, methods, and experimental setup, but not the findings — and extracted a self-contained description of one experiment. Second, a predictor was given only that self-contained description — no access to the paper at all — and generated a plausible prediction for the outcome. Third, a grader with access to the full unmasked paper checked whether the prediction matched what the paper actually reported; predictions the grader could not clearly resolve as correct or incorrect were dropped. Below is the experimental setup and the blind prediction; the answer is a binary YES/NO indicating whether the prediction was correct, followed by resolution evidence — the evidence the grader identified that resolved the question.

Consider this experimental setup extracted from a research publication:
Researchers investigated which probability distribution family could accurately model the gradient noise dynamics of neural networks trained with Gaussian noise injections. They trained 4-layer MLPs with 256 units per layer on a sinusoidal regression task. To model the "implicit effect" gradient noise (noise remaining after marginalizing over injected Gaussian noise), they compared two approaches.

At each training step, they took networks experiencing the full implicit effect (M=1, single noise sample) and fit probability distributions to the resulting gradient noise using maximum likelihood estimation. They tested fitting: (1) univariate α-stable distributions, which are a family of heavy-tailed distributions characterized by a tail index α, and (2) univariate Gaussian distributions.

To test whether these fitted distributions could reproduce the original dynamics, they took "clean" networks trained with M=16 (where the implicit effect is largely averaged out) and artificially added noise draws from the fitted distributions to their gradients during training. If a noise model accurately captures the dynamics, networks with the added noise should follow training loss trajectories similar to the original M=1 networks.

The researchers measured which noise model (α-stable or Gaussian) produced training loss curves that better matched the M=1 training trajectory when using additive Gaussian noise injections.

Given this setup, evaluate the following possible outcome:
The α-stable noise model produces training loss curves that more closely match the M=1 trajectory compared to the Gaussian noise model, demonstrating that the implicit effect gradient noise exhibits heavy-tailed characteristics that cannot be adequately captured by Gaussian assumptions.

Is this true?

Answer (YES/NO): YES